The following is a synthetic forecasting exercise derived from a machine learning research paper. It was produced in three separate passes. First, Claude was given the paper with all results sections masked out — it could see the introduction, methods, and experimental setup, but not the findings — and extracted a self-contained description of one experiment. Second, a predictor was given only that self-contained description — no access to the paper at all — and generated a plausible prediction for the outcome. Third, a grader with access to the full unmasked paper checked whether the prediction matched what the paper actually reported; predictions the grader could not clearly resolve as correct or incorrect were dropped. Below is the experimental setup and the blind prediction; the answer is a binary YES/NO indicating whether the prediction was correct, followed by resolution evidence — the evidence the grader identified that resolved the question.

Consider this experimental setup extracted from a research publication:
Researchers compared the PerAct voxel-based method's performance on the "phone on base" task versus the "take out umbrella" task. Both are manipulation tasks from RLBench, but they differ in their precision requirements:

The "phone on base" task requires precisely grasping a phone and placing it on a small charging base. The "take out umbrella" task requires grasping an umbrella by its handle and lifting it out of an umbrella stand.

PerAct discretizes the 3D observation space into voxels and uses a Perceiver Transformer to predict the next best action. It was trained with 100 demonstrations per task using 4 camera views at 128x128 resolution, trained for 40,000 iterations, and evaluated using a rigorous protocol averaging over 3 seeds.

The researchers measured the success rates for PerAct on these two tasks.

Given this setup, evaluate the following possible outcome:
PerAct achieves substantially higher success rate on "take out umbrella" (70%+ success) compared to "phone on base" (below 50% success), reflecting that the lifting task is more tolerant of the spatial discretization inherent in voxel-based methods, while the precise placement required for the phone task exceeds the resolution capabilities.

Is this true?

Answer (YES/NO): YES